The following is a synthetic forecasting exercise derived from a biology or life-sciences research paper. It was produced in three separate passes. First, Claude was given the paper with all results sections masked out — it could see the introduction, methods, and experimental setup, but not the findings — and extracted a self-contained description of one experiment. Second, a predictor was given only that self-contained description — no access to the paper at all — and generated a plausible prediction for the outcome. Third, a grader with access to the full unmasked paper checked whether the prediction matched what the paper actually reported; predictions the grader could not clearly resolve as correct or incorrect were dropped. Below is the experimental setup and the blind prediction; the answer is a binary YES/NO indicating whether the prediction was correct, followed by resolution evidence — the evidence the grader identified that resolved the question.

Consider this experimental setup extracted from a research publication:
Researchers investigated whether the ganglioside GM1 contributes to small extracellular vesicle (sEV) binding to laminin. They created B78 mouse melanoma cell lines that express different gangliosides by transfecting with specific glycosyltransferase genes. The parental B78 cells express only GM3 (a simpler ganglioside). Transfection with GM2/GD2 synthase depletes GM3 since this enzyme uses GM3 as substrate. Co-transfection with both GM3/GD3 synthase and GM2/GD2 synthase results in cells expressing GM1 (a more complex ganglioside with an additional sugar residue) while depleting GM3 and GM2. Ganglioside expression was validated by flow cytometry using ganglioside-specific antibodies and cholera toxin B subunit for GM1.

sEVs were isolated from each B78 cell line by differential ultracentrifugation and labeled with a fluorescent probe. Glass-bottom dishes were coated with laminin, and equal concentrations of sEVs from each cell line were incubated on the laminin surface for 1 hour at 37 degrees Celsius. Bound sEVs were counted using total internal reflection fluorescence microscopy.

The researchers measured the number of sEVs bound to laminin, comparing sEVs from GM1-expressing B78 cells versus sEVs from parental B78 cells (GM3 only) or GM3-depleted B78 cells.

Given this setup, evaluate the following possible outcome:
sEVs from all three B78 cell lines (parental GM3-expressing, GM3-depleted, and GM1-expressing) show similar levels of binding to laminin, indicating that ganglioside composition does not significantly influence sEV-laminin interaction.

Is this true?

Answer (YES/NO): NO